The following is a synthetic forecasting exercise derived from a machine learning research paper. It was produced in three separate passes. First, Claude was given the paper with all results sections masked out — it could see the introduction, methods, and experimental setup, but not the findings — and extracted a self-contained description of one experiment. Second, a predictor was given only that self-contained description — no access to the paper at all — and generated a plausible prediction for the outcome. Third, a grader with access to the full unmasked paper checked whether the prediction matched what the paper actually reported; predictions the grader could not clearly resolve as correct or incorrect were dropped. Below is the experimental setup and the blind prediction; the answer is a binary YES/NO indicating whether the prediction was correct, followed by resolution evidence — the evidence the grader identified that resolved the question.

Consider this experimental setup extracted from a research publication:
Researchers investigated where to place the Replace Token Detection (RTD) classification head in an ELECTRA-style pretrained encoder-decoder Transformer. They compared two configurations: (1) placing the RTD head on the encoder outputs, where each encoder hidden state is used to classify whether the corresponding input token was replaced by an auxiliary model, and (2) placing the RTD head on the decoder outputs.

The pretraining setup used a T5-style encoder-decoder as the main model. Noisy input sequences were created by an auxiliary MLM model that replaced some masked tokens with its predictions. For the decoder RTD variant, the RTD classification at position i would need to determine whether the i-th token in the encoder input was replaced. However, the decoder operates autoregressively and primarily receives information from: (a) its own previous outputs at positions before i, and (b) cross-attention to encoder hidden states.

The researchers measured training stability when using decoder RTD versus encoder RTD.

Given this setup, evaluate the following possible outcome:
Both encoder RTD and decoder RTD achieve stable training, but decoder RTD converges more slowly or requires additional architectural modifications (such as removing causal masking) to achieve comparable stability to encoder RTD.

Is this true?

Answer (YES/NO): NO